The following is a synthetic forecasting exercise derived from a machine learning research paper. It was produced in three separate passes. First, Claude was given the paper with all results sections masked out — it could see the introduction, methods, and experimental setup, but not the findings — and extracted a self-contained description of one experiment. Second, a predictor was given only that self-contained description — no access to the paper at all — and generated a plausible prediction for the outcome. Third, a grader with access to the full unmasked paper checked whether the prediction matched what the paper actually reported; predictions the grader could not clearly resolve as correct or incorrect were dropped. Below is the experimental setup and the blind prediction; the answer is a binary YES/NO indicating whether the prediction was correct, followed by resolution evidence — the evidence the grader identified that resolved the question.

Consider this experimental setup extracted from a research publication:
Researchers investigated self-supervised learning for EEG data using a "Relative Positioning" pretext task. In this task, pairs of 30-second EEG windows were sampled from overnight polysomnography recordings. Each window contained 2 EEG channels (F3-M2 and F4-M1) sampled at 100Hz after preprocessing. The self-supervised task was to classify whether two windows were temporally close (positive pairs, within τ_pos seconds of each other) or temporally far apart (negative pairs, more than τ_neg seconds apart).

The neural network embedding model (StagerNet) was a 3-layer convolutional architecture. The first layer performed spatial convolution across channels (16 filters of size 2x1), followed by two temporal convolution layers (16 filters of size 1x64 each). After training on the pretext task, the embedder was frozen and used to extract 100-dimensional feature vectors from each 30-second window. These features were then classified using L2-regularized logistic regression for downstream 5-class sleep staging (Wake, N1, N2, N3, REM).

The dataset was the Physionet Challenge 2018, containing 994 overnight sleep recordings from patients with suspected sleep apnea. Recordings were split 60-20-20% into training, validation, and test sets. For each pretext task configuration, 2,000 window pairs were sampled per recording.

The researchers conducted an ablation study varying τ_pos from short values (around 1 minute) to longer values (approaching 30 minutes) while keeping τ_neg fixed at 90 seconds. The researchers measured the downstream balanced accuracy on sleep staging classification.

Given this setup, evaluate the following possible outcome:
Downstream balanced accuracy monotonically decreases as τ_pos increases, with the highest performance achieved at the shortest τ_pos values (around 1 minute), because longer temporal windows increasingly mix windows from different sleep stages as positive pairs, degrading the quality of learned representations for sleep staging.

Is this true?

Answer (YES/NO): NO